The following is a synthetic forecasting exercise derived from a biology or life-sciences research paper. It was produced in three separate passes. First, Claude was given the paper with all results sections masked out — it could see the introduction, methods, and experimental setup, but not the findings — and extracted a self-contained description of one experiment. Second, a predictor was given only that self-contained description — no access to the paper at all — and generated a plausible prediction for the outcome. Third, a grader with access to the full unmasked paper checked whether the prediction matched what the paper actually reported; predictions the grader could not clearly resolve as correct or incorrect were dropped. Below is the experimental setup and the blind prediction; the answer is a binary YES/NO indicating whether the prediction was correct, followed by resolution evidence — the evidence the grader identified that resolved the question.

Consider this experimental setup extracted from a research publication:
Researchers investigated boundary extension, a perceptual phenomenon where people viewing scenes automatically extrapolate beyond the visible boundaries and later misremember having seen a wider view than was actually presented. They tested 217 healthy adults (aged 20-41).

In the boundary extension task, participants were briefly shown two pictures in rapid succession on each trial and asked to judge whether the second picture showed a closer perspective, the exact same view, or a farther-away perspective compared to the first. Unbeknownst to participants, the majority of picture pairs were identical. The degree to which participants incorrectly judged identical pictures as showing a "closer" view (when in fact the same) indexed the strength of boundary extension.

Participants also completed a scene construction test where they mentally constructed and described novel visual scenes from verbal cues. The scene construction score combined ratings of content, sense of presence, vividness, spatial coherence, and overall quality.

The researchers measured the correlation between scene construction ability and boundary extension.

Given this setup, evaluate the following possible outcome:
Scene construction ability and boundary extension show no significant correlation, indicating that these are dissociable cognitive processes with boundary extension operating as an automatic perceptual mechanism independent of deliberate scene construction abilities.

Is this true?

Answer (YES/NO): YES